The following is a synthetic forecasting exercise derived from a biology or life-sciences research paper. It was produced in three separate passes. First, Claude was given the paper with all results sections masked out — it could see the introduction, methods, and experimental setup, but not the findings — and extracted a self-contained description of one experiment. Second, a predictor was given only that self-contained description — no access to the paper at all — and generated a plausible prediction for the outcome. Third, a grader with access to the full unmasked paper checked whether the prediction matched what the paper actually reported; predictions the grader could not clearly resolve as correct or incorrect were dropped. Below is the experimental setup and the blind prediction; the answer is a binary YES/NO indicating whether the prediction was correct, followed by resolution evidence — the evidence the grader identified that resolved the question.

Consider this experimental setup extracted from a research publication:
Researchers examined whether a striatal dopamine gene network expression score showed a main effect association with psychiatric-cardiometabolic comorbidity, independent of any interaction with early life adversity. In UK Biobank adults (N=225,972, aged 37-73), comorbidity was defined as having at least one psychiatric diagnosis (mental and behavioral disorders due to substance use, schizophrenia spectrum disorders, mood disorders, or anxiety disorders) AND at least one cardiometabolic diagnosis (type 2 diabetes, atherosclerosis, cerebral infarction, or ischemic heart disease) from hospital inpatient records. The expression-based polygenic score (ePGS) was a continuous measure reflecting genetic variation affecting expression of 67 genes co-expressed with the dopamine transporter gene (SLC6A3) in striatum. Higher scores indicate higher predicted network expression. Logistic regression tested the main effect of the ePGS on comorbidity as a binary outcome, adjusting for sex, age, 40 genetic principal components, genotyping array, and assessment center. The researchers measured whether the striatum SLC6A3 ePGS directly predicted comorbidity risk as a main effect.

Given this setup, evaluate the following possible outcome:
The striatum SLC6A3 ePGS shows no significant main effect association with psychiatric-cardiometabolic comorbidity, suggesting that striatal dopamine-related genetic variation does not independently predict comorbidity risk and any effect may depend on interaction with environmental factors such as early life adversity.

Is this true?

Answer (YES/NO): YES